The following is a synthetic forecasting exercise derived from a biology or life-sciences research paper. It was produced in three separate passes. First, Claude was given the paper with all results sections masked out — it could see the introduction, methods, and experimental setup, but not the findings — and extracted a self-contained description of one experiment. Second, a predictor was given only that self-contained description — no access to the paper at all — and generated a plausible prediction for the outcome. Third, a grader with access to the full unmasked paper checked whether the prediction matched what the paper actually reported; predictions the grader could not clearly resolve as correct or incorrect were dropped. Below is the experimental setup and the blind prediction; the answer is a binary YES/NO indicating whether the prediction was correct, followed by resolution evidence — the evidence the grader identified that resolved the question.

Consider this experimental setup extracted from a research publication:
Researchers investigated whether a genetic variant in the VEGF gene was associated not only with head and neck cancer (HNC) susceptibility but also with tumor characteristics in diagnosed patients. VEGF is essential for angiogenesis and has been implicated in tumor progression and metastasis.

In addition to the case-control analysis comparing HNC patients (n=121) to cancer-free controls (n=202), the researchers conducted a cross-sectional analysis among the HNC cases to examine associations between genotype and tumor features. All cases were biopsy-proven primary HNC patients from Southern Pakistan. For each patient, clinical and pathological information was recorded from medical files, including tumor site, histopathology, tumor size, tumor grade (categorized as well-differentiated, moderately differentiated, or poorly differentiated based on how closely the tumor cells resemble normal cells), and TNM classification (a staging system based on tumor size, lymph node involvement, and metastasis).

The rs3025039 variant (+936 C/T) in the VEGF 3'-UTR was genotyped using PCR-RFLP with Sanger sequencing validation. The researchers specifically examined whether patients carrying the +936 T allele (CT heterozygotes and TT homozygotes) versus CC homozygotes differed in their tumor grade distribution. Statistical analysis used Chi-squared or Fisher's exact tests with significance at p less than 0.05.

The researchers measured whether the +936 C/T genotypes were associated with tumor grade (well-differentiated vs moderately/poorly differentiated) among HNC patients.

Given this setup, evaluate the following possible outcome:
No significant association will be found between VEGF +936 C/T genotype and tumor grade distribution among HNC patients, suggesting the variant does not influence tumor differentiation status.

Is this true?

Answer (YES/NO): NO